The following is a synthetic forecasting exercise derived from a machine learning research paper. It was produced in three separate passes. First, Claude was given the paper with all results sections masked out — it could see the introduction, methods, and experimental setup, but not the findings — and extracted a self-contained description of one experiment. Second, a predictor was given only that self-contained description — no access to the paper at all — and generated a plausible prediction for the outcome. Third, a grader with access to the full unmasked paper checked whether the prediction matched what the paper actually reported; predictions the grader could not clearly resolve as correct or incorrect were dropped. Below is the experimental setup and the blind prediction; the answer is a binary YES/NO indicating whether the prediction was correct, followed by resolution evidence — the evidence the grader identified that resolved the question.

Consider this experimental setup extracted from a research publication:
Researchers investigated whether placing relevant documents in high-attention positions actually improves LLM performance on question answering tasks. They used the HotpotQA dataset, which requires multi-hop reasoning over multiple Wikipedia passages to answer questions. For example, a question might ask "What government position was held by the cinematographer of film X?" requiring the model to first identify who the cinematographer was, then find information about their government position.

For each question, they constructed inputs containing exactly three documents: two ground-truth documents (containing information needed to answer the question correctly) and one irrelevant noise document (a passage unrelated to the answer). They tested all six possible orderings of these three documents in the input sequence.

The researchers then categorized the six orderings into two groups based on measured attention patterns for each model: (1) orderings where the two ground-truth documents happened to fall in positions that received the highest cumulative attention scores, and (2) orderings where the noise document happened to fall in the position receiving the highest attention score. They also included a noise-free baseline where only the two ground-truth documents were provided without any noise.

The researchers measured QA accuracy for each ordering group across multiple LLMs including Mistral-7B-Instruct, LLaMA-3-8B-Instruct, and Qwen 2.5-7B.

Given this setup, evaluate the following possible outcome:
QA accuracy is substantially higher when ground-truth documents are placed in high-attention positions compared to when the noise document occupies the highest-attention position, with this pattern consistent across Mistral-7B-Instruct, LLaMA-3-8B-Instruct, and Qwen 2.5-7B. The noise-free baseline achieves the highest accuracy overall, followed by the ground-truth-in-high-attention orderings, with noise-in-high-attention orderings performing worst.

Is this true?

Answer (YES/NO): NO